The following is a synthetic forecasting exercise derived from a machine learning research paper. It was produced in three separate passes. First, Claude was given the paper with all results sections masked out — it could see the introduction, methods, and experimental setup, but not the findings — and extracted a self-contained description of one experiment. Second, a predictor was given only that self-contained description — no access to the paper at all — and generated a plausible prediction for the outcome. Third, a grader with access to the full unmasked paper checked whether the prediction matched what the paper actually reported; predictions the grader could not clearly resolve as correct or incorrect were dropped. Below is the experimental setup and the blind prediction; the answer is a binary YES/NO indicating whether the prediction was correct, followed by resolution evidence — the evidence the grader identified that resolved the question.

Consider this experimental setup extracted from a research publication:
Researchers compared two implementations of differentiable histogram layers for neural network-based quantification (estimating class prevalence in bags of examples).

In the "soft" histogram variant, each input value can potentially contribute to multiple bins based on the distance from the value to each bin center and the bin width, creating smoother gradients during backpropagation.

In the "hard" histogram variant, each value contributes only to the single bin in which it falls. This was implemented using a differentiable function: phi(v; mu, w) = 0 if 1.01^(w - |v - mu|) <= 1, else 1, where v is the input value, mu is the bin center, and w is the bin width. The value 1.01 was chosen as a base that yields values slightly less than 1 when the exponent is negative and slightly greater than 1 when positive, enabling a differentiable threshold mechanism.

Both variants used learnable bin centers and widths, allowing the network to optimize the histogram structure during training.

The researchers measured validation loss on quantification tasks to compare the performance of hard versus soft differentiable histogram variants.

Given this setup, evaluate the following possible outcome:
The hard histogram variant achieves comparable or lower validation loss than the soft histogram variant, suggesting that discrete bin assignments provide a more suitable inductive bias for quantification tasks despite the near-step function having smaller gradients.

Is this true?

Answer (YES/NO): YES